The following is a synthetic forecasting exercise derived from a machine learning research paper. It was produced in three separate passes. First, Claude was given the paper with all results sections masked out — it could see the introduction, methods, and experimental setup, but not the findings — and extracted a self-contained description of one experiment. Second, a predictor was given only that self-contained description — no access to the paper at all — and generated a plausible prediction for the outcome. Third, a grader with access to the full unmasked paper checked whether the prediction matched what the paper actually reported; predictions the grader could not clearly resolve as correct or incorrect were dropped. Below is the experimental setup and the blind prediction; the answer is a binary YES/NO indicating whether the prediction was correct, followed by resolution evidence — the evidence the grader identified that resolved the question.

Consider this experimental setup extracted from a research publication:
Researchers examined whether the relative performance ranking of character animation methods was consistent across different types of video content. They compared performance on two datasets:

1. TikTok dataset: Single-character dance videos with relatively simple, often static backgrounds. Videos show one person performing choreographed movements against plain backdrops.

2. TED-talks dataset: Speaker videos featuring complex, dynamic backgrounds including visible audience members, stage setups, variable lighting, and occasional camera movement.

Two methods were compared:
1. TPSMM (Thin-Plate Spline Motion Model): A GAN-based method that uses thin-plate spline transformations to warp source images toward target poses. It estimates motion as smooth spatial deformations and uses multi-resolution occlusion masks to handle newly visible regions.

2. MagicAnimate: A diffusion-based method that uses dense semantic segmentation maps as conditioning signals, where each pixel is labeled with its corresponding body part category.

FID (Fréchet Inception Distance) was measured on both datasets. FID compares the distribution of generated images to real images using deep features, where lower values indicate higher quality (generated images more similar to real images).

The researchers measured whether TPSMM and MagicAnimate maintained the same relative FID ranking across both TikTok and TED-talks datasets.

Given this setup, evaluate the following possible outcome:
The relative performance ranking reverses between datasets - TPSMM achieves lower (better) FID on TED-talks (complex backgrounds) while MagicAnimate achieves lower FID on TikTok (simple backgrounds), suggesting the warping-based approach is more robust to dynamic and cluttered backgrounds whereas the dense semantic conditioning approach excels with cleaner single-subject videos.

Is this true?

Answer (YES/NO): YES